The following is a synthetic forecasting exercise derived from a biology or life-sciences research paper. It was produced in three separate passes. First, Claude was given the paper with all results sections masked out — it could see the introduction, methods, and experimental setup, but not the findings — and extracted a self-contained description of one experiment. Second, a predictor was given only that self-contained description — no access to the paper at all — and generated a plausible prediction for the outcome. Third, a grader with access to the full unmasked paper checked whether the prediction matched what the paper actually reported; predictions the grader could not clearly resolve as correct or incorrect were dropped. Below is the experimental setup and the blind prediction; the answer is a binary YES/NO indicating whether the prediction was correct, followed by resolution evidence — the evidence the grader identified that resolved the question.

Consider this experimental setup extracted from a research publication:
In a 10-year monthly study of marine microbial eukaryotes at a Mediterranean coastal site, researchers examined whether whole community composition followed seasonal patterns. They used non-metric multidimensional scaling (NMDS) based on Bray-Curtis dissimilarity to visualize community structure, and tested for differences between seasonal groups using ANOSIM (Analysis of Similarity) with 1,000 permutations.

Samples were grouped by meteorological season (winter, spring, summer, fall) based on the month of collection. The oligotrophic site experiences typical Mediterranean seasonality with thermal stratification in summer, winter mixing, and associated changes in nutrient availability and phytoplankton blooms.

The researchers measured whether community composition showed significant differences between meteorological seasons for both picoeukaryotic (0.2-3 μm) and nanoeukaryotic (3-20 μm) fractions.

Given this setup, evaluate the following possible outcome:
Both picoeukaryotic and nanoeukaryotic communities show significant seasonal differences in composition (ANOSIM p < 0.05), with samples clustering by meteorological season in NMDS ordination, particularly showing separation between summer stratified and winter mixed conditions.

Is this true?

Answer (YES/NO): NO